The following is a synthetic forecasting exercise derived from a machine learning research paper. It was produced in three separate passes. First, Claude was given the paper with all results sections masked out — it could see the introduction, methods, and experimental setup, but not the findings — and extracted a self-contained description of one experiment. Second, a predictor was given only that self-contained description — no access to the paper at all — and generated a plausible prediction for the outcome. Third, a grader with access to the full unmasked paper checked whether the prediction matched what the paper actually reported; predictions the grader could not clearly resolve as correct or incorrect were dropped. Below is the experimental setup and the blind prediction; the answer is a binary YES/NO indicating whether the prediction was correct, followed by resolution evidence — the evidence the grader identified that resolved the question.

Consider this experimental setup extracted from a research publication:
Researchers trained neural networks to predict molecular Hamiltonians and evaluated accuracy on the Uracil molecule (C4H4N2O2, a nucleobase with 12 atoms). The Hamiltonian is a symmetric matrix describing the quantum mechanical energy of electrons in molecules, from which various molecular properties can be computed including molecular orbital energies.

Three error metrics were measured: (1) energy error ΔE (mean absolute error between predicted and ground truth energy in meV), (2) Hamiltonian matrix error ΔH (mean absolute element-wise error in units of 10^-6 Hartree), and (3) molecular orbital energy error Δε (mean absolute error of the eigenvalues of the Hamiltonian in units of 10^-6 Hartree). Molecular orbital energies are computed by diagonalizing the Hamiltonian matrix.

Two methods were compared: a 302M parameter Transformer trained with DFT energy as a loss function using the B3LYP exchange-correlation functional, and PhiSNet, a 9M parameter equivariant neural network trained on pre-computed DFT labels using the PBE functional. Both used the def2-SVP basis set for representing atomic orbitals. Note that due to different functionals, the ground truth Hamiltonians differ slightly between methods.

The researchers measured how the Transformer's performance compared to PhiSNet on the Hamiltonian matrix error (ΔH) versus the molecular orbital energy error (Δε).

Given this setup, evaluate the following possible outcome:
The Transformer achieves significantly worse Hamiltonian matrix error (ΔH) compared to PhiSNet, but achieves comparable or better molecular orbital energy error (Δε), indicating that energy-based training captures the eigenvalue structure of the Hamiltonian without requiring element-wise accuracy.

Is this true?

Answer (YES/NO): NO